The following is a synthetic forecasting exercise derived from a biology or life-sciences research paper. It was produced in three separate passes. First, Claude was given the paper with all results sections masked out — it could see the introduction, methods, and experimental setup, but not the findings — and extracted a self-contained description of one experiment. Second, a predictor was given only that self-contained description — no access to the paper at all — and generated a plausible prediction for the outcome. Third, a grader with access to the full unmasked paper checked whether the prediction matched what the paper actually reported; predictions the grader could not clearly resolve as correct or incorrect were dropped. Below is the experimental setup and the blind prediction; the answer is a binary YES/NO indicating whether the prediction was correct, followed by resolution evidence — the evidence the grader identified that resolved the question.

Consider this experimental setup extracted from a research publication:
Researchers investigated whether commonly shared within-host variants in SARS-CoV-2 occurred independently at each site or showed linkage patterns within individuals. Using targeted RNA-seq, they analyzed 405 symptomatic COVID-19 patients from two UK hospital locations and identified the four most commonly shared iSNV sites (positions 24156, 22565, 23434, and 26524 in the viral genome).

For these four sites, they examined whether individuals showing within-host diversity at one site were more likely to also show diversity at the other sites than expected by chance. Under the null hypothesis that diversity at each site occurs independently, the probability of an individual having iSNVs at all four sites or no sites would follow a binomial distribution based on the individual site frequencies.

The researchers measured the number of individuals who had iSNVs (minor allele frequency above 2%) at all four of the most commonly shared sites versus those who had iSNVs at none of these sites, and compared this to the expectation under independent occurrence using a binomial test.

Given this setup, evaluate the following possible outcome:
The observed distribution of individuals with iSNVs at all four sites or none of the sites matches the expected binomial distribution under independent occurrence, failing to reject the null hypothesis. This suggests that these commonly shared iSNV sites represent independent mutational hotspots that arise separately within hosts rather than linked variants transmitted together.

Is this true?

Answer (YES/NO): NO